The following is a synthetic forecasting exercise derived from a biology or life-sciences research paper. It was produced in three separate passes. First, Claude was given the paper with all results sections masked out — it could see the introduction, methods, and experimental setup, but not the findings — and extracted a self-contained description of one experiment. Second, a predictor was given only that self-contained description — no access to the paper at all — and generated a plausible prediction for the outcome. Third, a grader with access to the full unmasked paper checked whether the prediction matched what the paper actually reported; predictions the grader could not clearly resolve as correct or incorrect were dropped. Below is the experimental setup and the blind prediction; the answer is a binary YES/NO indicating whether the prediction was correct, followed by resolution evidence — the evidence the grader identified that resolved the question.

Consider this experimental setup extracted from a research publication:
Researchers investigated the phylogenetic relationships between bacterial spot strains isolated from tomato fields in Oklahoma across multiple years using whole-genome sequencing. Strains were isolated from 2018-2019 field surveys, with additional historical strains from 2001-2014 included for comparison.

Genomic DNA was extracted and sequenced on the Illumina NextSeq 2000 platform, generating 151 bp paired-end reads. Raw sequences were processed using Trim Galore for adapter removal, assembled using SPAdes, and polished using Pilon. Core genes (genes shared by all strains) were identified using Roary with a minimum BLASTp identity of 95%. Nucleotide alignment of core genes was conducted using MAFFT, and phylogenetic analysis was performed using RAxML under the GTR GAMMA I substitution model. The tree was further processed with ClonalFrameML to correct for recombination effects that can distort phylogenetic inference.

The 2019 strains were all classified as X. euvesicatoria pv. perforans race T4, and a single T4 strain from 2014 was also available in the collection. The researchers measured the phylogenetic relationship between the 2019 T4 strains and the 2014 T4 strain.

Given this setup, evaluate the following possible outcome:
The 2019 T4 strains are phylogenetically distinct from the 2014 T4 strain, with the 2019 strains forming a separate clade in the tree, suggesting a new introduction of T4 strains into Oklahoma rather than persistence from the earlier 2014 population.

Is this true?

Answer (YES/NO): NO